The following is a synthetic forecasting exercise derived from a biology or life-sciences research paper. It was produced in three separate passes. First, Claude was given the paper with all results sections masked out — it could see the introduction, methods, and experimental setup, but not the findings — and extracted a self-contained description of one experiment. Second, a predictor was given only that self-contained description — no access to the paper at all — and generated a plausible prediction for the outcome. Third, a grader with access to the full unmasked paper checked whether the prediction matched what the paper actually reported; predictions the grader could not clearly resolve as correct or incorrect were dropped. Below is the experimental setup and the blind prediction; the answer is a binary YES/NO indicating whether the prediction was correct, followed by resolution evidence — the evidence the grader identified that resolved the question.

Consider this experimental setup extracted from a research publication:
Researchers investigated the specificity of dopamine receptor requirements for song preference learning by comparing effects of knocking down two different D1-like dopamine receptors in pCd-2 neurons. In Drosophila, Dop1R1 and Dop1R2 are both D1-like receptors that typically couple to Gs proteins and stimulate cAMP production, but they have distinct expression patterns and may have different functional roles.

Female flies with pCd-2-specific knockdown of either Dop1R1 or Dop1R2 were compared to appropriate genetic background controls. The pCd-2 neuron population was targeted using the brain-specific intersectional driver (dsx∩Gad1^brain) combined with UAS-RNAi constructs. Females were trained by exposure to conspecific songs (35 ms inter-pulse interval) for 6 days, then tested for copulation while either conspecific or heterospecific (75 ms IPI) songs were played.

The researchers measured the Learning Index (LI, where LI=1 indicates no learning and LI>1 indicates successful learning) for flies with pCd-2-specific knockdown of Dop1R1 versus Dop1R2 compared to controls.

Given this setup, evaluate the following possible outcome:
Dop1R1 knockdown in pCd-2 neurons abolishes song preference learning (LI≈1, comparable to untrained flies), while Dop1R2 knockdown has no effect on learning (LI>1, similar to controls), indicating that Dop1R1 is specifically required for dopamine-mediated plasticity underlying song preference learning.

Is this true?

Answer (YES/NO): NO